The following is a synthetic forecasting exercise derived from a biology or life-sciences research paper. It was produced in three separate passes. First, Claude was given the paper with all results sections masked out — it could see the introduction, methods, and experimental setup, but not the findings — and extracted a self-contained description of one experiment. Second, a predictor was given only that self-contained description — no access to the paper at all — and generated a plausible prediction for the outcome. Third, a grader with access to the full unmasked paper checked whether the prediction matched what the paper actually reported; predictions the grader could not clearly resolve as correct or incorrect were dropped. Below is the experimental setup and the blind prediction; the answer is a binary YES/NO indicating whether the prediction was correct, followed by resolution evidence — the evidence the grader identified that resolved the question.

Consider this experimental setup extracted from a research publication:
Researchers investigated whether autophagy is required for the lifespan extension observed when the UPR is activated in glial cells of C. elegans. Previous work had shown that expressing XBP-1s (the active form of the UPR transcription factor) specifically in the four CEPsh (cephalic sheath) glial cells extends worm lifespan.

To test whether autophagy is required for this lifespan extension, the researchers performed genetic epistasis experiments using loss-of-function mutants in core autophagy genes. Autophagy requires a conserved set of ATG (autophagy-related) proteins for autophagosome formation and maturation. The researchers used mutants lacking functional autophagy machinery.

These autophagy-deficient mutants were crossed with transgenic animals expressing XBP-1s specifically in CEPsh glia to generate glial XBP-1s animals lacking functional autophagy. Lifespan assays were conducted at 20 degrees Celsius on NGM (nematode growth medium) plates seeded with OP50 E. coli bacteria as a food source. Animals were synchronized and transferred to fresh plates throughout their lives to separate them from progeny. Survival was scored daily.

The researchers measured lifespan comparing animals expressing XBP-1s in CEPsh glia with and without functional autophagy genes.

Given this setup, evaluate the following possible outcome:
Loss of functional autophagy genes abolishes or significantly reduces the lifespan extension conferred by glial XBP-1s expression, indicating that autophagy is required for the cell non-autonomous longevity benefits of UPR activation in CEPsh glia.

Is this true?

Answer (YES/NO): YES